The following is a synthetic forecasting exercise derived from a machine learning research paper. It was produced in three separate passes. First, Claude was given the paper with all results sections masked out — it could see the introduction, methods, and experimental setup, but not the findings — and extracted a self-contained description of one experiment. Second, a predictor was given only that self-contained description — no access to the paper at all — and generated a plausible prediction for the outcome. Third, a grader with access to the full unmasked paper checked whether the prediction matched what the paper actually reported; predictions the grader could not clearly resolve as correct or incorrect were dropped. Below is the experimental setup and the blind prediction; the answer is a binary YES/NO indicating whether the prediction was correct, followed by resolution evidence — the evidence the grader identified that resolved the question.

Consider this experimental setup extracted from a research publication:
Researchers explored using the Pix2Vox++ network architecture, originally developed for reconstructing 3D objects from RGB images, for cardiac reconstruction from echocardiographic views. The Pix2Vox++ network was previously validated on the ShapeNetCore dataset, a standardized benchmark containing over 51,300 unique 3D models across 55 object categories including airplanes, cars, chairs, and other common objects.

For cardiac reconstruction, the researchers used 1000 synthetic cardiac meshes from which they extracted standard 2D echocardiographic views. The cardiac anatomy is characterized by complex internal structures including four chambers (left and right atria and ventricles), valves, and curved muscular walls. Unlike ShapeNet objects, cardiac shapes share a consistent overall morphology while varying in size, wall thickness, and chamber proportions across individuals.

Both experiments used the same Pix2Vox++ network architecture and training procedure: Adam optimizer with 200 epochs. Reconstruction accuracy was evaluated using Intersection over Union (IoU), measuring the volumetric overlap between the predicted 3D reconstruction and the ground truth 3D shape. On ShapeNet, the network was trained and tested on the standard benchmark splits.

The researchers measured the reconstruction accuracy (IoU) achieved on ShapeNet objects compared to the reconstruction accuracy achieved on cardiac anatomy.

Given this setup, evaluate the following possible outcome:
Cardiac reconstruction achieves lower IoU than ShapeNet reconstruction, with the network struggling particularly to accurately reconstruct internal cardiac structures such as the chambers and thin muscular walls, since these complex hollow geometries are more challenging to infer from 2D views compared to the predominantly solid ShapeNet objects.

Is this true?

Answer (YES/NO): NO